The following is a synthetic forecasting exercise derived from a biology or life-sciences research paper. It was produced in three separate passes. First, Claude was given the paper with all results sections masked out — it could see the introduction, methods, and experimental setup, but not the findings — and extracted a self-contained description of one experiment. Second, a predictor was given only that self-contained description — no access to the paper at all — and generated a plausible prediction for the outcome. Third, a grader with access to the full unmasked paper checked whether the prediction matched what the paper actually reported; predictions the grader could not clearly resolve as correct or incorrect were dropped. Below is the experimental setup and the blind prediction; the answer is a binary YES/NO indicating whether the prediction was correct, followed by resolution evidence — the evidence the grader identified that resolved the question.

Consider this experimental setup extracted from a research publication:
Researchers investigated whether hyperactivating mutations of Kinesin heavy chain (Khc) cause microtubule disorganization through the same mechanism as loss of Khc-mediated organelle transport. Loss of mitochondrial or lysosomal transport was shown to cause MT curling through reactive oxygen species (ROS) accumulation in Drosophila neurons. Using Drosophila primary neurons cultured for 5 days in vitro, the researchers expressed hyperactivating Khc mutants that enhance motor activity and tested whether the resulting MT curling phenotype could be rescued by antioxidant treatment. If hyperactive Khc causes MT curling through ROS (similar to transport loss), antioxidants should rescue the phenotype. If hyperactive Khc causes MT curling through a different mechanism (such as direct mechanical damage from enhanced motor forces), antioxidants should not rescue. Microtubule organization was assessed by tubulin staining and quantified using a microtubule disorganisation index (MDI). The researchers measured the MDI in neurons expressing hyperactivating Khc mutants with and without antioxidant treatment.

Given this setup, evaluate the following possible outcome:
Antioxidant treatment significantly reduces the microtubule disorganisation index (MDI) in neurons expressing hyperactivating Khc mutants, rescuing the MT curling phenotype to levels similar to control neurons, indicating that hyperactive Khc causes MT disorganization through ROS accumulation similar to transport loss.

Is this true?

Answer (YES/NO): NO